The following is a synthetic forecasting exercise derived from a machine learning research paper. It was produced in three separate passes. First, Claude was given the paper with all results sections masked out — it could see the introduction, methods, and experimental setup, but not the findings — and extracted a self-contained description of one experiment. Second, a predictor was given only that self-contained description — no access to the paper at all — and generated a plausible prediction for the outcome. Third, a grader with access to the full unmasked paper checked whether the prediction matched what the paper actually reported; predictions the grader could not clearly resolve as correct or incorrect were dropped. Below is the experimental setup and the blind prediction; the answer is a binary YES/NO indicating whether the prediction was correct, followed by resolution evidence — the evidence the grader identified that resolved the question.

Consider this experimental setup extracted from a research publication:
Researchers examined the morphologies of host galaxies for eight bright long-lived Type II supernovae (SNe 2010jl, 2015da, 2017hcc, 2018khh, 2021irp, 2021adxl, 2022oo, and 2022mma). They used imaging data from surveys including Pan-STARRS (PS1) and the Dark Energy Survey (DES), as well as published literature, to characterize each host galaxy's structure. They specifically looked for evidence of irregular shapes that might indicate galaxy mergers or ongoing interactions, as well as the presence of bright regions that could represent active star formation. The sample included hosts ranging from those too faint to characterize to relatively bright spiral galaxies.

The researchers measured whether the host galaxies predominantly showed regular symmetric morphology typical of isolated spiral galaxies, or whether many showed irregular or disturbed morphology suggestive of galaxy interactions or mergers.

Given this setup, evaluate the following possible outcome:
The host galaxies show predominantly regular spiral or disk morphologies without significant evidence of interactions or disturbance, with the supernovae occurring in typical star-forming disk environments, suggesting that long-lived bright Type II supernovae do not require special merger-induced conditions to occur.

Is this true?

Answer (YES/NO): NO